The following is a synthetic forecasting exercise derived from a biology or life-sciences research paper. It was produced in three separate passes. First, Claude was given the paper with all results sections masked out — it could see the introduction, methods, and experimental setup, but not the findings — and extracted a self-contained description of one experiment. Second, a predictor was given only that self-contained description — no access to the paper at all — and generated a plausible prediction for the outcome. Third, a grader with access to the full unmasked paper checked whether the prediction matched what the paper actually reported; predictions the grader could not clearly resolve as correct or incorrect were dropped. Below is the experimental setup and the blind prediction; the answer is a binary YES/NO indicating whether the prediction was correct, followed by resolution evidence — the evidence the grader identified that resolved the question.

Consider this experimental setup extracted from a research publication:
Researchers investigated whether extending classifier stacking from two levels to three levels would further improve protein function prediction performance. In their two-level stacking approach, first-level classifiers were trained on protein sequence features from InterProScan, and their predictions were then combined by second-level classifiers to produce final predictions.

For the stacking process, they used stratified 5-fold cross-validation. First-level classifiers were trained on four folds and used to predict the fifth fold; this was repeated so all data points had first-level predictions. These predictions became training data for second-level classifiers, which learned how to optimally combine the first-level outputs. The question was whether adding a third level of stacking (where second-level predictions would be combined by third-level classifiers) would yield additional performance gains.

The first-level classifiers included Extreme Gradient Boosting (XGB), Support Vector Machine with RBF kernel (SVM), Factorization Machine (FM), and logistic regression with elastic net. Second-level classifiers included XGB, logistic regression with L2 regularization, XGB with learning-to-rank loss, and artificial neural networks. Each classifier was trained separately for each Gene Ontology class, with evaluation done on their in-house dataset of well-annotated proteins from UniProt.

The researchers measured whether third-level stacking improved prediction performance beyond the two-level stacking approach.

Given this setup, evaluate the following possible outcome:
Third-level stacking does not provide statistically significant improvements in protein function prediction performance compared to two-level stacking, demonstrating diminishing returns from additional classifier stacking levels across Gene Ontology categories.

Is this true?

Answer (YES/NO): NO